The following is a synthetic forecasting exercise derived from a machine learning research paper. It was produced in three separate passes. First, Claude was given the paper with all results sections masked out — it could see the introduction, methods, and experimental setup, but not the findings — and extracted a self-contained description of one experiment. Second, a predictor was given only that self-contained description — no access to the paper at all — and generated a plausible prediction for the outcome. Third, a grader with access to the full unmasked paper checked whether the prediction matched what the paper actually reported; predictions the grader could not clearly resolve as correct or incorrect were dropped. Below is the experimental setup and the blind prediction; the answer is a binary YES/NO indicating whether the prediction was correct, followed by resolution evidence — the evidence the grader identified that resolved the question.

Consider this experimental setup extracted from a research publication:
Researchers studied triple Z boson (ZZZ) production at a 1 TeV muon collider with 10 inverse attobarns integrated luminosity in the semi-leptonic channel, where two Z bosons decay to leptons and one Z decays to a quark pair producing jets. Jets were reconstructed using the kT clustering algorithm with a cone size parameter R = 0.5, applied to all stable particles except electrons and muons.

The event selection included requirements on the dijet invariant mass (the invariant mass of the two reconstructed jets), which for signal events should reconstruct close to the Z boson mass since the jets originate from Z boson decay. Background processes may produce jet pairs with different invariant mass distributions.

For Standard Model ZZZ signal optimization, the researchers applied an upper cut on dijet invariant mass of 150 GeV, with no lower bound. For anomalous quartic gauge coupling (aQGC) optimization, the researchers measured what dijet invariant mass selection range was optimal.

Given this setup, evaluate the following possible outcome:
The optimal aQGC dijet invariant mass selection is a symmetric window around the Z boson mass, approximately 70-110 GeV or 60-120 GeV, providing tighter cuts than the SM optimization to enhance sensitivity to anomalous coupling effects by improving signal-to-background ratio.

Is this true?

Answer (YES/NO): NO